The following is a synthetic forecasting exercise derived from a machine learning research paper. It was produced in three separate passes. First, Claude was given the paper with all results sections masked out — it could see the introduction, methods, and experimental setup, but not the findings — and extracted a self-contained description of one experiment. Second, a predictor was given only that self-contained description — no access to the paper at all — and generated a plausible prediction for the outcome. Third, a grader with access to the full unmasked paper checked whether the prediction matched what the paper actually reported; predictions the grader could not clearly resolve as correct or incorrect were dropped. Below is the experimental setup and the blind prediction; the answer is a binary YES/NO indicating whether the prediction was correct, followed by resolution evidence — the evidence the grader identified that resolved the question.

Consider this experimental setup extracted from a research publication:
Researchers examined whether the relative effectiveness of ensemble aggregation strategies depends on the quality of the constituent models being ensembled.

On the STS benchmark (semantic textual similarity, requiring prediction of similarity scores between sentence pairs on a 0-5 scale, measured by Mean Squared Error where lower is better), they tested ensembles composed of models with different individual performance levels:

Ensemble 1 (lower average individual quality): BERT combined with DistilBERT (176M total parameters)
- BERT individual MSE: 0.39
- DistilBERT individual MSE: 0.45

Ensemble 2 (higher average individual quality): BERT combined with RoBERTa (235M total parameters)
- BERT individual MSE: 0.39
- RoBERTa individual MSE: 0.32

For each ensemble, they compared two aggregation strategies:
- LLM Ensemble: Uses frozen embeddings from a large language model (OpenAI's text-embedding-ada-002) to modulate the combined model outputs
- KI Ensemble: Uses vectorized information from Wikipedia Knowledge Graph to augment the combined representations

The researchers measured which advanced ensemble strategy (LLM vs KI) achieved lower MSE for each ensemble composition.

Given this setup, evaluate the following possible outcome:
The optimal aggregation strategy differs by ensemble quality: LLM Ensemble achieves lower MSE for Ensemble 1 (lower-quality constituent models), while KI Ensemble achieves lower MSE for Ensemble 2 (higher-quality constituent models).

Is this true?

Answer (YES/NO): NO